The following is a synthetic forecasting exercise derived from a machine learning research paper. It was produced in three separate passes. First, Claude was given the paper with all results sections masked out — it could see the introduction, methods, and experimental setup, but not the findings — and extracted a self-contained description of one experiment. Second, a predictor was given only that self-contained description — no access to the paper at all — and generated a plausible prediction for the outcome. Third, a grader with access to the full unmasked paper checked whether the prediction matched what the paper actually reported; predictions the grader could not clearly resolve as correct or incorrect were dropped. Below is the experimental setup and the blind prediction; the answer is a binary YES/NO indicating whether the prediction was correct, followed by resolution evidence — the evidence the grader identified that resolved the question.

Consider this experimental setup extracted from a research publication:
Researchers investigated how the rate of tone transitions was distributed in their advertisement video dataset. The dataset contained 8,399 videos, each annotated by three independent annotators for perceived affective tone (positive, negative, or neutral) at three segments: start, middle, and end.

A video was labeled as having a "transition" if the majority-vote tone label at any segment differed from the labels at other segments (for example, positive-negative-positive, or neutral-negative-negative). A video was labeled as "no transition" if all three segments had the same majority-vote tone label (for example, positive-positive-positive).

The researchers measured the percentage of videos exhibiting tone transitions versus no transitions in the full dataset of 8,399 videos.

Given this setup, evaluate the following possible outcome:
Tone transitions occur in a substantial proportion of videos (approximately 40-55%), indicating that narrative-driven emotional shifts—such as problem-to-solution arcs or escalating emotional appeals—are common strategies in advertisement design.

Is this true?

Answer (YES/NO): YES